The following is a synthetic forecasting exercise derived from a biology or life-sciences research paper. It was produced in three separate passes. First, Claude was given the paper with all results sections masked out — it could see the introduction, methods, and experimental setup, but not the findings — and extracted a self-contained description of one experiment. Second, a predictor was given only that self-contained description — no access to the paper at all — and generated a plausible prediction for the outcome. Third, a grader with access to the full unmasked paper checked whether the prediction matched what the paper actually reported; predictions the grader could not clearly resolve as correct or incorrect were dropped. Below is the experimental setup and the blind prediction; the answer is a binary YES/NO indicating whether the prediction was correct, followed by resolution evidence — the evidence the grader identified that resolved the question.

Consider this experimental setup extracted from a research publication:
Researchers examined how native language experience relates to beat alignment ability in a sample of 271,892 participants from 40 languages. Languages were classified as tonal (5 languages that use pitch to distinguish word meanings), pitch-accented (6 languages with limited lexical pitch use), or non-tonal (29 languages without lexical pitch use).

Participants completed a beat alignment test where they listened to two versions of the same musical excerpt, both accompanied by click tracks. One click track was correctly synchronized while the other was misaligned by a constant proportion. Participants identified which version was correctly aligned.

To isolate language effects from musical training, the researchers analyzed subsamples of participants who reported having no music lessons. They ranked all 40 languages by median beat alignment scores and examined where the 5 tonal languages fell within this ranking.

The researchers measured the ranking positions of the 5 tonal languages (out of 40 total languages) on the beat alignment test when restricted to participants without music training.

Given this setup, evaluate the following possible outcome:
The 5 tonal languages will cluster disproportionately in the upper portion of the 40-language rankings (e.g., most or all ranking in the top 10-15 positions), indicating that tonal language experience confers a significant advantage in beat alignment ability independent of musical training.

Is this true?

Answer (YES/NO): NO